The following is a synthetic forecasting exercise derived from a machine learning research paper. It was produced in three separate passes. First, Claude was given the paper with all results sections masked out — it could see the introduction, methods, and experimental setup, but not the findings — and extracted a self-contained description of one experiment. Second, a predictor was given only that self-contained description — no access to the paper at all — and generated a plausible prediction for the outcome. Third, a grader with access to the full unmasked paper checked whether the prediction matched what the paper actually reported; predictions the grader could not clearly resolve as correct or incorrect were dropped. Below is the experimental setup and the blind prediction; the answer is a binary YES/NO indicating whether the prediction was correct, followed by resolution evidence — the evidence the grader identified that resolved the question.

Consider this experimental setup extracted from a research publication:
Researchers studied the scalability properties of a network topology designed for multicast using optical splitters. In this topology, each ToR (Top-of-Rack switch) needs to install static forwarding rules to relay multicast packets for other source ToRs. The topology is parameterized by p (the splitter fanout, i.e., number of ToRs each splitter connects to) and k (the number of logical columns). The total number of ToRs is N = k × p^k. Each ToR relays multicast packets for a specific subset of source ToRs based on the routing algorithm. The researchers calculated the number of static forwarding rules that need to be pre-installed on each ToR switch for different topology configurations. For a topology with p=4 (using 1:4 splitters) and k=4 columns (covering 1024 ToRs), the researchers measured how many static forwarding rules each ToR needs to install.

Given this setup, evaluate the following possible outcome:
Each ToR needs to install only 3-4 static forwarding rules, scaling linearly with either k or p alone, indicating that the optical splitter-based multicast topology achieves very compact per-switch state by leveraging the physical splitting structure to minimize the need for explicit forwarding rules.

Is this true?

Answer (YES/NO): NO